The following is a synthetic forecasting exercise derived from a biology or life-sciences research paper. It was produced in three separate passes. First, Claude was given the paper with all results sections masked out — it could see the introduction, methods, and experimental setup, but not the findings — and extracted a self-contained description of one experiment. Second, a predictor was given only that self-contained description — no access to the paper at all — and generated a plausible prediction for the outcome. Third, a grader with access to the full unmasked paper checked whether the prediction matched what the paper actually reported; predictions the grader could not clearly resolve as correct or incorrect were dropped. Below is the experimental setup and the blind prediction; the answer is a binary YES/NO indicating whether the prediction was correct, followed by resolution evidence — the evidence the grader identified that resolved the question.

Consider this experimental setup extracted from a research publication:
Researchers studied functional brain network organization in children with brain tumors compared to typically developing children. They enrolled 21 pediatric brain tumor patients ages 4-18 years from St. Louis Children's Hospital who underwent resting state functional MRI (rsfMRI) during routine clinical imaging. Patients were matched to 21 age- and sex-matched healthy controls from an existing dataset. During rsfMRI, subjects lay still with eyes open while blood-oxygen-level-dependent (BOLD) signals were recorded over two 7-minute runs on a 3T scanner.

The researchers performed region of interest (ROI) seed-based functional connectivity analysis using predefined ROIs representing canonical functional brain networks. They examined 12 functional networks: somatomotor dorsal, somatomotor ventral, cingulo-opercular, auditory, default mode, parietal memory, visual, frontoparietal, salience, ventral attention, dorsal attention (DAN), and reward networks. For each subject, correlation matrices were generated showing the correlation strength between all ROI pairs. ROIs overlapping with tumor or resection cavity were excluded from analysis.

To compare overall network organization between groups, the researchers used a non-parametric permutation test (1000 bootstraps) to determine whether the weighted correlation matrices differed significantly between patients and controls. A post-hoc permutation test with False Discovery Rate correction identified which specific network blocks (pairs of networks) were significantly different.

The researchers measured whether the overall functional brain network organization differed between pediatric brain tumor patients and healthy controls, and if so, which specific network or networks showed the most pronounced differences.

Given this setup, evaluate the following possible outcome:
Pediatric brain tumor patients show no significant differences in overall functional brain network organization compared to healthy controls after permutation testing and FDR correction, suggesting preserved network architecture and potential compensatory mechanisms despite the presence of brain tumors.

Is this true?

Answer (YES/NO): NO